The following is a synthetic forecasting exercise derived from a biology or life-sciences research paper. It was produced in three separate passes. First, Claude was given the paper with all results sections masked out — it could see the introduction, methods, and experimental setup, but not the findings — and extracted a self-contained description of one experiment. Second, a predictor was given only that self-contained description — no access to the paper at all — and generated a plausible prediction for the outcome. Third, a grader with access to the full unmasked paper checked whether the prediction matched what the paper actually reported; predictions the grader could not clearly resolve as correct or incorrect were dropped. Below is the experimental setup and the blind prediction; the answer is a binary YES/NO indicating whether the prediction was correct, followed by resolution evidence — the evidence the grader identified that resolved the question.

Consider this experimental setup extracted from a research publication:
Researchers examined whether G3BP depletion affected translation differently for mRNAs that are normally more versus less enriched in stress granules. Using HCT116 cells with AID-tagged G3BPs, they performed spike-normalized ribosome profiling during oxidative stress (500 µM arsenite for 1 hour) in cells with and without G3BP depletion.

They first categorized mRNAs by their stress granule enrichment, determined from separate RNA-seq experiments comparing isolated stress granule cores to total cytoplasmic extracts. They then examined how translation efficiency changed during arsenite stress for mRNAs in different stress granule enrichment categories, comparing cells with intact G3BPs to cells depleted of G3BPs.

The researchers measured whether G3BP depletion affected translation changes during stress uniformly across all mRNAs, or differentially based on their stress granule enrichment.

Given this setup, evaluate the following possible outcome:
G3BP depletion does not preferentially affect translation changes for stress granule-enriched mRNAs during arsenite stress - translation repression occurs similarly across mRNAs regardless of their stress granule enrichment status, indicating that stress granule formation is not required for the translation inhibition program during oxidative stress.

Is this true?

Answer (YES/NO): NO